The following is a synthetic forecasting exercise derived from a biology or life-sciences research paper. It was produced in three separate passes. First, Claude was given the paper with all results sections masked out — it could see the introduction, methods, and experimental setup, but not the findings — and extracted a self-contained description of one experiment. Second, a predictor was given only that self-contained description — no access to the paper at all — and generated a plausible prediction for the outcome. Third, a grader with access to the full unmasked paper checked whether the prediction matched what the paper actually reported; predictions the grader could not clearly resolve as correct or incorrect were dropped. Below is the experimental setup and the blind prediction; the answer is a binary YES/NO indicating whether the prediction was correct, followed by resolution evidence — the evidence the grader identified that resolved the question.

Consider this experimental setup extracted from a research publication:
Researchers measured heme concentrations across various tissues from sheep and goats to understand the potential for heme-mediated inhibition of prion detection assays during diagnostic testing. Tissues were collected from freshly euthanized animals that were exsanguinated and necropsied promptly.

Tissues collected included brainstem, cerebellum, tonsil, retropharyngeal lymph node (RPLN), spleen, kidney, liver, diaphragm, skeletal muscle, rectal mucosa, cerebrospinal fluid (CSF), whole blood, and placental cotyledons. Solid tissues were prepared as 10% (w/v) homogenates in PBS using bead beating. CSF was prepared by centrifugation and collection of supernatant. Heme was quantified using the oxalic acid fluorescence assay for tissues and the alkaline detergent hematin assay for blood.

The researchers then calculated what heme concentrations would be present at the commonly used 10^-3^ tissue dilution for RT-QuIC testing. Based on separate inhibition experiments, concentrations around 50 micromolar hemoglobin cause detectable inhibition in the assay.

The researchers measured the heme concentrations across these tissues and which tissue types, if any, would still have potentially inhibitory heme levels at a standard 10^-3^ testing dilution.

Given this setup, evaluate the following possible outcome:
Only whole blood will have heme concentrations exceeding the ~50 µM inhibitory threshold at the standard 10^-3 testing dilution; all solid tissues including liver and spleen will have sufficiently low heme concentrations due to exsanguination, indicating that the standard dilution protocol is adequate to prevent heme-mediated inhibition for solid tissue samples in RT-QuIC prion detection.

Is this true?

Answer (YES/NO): NO